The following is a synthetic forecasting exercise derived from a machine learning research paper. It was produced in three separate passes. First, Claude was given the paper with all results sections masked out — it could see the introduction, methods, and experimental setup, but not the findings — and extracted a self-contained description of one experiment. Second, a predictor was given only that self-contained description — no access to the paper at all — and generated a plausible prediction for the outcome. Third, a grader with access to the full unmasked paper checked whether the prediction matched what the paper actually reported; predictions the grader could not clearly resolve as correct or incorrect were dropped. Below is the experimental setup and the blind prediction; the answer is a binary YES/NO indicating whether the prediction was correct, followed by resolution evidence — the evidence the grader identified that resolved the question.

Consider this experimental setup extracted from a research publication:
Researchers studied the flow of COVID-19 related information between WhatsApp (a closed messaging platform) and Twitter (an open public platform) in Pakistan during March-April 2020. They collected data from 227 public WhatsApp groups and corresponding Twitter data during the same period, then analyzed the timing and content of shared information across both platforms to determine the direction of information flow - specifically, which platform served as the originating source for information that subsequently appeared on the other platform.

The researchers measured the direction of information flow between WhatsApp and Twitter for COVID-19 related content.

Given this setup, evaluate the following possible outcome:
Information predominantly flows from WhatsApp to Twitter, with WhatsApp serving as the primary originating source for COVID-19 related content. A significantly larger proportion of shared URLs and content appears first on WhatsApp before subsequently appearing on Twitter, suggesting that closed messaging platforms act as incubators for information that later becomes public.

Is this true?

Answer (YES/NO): YES